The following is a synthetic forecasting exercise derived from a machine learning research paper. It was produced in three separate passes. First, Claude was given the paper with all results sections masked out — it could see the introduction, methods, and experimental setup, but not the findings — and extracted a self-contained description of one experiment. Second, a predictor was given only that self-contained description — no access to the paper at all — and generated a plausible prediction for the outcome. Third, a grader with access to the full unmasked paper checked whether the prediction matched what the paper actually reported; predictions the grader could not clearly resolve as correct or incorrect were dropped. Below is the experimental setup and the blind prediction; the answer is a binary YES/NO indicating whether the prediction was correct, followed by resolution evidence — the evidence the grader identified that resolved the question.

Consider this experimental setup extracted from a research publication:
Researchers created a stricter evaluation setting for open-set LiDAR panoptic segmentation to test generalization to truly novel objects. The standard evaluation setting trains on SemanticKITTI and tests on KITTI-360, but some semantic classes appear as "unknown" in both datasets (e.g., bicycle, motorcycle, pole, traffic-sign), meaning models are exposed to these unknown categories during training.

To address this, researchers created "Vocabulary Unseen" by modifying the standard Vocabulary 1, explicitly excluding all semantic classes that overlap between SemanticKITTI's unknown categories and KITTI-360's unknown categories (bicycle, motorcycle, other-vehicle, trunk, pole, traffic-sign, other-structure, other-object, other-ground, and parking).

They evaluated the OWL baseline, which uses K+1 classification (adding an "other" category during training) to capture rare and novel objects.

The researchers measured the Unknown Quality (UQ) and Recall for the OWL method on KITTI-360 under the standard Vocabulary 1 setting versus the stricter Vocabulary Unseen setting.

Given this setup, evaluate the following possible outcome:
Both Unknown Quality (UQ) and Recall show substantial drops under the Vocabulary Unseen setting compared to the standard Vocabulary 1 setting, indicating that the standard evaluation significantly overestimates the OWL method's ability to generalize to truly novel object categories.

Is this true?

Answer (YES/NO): YES